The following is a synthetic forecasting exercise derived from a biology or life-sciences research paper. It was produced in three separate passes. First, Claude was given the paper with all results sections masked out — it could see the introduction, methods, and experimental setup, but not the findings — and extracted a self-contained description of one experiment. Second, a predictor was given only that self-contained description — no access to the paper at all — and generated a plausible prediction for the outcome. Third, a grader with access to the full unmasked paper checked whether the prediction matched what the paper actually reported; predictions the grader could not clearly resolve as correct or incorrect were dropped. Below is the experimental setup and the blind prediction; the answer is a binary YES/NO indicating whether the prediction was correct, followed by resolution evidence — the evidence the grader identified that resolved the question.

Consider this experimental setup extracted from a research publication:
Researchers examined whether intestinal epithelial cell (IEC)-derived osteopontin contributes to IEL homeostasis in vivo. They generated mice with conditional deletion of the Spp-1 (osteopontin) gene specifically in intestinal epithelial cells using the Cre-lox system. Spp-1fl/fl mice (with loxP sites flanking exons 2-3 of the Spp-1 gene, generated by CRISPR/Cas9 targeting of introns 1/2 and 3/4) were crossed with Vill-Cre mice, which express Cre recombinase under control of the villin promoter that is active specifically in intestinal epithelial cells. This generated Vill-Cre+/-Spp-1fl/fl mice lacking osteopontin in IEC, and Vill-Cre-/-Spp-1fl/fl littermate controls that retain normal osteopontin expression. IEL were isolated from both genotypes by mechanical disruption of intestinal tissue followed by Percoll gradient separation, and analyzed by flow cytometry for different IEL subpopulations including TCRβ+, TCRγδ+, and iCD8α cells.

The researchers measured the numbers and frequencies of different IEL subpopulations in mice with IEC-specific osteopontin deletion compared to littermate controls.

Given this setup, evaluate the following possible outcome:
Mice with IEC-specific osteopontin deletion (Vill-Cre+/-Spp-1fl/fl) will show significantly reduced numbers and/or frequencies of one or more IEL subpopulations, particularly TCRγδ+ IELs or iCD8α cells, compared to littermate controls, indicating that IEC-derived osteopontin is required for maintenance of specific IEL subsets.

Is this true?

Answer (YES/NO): NO